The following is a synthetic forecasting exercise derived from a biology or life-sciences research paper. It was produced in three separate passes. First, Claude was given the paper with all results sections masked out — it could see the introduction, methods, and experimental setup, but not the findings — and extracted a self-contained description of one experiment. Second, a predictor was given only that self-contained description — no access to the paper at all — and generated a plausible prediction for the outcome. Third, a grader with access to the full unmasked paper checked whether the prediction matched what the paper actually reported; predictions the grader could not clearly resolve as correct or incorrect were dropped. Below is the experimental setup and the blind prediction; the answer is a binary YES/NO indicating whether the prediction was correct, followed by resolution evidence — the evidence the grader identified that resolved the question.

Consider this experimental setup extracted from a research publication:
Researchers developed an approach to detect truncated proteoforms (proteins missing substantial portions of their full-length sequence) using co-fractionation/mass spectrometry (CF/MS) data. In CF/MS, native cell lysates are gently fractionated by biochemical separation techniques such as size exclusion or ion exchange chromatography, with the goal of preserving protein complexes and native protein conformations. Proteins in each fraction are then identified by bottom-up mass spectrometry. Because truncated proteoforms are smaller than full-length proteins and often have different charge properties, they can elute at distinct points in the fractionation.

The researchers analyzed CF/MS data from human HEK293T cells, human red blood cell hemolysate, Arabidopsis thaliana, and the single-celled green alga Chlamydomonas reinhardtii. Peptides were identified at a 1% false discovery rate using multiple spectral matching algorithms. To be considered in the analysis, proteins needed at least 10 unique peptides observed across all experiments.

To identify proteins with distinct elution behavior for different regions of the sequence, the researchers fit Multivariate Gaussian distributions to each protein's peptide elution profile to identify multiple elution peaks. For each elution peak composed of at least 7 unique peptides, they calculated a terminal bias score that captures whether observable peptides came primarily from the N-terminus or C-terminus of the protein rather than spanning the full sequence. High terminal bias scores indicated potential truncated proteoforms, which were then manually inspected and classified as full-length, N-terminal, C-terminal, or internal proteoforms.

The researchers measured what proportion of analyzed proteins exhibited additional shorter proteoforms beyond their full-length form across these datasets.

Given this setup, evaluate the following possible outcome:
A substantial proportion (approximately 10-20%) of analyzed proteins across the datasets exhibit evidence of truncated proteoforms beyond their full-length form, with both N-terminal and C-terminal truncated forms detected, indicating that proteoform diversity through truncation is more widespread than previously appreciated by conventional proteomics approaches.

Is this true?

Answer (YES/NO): NO